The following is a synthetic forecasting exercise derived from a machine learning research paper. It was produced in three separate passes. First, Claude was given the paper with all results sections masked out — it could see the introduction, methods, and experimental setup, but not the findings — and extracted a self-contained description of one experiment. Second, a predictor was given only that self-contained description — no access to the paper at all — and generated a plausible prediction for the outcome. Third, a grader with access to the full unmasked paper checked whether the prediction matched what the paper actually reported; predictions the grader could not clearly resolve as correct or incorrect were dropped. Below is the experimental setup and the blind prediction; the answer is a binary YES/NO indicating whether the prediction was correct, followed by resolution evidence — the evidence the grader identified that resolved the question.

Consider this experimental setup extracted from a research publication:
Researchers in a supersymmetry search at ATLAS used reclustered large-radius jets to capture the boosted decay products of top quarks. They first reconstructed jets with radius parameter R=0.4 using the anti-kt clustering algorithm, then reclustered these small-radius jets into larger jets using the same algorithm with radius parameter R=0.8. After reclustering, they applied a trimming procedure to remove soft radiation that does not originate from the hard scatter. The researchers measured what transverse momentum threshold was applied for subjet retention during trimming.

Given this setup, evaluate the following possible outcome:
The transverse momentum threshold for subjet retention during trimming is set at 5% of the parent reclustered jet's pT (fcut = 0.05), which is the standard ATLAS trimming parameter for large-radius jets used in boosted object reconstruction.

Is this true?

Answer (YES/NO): NO